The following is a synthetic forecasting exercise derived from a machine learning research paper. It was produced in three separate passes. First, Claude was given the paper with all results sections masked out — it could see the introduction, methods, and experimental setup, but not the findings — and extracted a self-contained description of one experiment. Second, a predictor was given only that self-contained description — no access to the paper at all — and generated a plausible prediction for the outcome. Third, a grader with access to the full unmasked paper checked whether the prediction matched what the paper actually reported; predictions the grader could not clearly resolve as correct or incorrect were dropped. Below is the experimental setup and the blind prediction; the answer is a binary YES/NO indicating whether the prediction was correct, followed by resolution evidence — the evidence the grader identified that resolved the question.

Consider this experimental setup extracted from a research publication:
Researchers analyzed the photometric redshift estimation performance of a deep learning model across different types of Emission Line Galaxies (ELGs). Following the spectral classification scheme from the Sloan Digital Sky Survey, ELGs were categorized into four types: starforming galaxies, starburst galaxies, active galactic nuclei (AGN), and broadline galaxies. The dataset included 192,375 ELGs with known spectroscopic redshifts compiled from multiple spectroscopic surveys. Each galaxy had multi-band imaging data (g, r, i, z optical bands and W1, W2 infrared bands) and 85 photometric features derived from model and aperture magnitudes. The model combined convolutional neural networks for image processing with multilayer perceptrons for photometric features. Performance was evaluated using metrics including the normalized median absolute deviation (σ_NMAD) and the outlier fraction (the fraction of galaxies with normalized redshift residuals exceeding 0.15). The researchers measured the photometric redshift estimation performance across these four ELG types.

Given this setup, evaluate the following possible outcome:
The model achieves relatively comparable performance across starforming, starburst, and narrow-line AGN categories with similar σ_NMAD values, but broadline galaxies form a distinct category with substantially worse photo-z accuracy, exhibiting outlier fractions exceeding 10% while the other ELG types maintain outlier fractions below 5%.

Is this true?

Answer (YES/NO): NO